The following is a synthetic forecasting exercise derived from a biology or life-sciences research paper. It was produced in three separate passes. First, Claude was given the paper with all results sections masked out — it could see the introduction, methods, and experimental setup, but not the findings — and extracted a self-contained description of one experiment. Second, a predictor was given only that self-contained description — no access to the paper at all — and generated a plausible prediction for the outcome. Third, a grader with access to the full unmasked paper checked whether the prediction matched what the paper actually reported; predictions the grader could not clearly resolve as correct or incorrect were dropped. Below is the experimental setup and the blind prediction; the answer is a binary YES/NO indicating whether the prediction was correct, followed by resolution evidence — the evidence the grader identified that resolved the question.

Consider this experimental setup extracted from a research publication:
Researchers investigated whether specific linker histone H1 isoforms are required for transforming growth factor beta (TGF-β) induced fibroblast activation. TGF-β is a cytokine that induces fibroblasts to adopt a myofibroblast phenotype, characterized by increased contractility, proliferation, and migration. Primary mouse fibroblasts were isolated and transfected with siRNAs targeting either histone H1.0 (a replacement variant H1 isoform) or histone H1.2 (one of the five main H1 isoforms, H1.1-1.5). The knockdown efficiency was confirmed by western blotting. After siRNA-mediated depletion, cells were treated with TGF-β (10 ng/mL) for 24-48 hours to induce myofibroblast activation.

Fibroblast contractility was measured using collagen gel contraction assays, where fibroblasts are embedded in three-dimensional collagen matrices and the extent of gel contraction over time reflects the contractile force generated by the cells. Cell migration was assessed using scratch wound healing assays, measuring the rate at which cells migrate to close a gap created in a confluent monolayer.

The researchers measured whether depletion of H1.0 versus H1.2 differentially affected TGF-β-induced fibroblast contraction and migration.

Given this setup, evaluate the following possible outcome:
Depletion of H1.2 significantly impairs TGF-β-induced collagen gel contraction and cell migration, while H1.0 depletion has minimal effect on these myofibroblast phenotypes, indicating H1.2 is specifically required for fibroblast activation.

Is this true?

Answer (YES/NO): NO